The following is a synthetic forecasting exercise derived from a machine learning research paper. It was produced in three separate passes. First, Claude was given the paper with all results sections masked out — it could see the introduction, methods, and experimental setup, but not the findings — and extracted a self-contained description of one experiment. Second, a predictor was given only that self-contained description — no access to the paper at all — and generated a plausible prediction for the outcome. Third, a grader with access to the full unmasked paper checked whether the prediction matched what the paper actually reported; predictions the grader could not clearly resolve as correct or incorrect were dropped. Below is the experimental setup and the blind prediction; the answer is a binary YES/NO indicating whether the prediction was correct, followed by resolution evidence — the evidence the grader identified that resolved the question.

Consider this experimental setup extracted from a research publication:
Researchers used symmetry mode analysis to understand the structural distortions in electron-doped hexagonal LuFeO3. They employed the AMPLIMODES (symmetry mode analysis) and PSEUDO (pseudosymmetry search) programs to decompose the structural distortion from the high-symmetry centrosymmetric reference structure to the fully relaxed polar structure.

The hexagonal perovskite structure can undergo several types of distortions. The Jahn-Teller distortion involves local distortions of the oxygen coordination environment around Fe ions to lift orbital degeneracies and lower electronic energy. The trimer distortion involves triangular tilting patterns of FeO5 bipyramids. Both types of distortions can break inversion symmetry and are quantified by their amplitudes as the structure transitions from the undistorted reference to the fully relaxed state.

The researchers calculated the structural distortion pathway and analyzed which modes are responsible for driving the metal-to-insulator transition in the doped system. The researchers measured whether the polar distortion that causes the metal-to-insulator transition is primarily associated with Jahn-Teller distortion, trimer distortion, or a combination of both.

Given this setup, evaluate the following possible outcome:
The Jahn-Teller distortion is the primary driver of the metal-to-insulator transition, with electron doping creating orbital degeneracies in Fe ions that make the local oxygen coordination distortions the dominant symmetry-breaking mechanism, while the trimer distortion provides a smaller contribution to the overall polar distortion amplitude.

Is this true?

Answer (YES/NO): NO